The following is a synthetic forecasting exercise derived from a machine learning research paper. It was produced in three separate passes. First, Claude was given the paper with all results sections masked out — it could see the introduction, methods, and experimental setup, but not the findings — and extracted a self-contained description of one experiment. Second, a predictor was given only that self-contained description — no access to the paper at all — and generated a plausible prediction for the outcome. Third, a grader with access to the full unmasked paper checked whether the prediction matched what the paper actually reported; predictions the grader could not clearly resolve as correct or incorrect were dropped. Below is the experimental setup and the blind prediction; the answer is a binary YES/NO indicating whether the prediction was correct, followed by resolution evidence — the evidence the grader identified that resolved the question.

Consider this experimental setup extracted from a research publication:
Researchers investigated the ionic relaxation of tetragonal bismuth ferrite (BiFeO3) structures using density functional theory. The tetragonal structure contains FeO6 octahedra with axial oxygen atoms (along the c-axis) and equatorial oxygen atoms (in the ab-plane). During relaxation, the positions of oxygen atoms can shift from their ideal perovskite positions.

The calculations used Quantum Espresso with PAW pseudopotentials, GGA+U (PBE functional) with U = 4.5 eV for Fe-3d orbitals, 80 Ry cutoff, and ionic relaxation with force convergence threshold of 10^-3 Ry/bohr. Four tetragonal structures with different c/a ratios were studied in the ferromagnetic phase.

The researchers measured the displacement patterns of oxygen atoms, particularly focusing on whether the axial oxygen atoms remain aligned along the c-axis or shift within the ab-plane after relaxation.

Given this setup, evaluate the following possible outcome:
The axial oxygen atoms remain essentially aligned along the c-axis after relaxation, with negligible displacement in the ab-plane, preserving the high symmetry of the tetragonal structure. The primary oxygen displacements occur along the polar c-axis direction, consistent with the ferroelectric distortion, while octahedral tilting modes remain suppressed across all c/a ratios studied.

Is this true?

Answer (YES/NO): NO